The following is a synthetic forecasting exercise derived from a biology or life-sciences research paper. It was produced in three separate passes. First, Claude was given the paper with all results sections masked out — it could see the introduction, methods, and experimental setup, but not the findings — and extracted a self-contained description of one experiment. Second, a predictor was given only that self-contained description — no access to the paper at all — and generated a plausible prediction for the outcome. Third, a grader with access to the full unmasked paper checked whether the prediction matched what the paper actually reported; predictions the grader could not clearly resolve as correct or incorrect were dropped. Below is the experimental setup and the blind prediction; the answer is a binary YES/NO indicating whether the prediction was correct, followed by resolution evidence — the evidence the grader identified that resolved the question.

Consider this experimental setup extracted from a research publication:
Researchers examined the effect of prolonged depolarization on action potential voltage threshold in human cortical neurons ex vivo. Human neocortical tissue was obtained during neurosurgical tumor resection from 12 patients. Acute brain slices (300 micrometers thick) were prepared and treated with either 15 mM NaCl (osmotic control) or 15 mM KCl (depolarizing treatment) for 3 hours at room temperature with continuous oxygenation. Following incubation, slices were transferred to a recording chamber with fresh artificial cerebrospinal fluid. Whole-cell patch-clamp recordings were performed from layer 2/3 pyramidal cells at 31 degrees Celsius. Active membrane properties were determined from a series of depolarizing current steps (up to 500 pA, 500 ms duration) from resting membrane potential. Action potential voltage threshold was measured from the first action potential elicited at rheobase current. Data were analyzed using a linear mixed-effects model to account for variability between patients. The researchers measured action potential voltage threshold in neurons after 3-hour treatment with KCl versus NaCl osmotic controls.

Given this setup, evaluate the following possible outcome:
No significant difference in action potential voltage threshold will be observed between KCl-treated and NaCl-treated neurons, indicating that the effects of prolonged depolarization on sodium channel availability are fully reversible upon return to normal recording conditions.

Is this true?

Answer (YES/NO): NO